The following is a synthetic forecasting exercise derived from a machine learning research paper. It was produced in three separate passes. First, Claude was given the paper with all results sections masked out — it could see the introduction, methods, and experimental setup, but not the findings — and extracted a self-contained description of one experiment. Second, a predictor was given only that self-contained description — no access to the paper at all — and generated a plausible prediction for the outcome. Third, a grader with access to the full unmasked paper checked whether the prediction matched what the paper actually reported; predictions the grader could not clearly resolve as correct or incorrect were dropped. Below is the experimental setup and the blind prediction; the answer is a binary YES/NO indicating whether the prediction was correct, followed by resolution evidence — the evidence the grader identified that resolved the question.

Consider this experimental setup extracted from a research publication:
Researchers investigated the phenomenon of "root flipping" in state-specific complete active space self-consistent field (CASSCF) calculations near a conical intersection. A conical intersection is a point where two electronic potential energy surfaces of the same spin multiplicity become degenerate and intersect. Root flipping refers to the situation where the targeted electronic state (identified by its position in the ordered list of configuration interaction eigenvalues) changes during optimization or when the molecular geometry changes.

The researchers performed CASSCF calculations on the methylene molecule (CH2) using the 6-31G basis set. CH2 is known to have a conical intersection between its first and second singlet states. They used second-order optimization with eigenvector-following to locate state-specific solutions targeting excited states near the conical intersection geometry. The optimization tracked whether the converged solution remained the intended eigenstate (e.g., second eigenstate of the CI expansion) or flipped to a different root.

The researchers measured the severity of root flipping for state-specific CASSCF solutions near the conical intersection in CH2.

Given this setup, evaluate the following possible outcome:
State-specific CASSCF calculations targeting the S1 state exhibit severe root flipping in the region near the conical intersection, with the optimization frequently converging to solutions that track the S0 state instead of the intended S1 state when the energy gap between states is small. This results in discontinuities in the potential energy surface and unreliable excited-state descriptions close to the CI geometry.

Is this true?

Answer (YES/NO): NO